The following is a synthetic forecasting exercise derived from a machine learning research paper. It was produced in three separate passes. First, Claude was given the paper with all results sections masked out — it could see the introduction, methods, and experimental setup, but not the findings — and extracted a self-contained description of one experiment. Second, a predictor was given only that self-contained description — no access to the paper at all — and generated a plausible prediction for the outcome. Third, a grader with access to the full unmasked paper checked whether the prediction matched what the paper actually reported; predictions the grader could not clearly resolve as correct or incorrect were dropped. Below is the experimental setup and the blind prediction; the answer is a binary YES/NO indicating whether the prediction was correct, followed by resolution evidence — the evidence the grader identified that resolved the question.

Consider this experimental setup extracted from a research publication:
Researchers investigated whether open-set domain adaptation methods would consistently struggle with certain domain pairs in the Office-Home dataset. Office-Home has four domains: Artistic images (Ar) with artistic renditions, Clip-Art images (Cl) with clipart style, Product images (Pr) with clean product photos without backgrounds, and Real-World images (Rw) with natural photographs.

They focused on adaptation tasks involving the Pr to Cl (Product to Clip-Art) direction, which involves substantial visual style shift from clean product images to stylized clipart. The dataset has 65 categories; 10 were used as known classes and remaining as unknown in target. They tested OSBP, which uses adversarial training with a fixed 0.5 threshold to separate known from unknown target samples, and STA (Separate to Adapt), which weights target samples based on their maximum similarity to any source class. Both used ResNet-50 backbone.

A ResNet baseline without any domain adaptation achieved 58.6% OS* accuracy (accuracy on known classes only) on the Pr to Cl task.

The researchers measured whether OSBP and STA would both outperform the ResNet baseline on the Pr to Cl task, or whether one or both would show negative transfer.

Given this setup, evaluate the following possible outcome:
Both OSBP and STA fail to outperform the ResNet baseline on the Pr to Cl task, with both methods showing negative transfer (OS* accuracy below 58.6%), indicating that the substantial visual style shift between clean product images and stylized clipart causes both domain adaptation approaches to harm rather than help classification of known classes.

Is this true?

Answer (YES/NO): YES